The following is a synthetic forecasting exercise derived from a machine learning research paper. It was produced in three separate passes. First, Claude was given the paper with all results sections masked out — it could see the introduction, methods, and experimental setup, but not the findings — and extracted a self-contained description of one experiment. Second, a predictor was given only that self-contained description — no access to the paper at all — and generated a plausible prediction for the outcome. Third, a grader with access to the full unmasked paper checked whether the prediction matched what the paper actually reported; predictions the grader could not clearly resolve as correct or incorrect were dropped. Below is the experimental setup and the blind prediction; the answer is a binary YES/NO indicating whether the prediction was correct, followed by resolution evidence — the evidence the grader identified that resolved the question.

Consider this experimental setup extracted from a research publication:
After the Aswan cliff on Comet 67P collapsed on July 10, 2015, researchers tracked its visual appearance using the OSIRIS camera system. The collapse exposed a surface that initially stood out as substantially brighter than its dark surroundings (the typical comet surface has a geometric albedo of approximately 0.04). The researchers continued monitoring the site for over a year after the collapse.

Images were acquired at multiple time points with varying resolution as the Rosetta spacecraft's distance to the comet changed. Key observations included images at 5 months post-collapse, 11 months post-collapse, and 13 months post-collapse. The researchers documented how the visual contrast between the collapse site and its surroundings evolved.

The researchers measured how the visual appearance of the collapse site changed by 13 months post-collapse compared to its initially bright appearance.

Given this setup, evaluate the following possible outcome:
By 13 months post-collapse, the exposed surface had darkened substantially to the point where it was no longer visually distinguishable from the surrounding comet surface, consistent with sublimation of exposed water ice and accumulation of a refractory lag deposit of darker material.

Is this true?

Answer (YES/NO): NO